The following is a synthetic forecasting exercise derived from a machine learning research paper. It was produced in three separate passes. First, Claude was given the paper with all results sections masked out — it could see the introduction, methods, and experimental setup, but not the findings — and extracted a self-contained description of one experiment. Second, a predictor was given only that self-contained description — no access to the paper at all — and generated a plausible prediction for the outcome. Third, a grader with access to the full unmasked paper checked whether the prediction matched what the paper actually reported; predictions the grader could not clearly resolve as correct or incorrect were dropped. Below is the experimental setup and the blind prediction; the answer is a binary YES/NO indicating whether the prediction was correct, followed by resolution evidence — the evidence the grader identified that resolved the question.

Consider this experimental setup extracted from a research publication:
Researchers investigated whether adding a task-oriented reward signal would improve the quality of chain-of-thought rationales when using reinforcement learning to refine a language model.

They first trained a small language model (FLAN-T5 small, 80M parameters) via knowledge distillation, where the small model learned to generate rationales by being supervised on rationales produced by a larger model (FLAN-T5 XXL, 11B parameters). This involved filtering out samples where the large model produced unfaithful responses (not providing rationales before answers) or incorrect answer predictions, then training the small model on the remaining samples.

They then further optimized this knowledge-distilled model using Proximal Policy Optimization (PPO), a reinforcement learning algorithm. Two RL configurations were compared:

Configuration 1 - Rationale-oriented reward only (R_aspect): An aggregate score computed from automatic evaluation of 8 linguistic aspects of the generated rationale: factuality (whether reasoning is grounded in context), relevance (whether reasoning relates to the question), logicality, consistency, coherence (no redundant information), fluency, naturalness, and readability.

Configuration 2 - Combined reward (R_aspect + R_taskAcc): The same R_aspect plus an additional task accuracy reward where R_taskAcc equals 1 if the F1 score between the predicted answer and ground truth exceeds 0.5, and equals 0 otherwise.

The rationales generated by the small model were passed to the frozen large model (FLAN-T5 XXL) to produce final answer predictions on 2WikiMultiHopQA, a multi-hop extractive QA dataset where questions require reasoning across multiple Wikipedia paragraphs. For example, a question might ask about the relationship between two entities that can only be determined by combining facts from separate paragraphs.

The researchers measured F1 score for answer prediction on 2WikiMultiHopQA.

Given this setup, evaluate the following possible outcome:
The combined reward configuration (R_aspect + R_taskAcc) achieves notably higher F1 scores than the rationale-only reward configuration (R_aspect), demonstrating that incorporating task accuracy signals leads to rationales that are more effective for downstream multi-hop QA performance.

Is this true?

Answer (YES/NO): NO